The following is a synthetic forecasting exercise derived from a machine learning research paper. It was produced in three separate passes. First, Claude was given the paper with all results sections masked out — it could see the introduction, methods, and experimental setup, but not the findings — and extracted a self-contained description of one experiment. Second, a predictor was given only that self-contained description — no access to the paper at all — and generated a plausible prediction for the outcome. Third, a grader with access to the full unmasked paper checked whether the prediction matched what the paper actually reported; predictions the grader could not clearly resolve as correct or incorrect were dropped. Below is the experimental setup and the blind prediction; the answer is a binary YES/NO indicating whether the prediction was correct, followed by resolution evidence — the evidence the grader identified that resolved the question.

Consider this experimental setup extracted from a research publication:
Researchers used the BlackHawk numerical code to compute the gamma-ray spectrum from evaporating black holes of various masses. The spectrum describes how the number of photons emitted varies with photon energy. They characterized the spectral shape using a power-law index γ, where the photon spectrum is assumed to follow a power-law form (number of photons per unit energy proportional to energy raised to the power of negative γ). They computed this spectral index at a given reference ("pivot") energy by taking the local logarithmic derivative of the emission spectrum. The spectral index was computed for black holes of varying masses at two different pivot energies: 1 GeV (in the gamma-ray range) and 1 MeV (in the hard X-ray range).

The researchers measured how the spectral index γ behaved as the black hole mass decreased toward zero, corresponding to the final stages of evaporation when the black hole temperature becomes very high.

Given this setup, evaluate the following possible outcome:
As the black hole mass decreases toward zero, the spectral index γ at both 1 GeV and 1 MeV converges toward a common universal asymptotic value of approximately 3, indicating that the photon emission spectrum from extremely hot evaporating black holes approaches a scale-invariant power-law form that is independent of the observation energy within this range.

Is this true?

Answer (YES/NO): NO